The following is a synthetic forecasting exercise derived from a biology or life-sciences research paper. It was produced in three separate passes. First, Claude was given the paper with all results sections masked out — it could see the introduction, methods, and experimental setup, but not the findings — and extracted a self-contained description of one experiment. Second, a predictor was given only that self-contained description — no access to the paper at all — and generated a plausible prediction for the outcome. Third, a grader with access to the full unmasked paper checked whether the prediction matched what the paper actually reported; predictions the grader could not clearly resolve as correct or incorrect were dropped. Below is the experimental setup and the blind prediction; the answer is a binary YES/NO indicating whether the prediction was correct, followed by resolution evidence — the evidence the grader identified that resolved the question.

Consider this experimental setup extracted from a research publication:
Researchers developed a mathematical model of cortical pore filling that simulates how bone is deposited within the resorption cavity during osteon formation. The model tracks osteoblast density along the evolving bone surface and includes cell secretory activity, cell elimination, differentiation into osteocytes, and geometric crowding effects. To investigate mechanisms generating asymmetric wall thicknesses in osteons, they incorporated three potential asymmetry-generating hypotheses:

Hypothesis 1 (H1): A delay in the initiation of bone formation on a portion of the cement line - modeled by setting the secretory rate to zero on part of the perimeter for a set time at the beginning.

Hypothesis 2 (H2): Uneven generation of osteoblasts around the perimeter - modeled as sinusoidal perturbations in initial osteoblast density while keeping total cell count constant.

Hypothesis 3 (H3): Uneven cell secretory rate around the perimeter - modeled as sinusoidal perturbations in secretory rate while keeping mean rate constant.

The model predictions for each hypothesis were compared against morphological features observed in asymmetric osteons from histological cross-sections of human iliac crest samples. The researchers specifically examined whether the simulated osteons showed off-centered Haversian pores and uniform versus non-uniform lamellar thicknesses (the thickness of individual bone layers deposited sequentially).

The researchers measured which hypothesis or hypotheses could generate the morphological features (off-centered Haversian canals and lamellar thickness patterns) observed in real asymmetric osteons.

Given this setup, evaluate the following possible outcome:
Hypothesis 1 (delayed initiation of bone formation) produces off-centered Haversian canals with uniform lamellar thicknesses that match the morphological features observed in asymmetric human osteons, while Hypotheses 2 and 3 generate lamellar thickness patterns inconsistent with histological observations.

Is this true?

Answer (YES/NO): NO